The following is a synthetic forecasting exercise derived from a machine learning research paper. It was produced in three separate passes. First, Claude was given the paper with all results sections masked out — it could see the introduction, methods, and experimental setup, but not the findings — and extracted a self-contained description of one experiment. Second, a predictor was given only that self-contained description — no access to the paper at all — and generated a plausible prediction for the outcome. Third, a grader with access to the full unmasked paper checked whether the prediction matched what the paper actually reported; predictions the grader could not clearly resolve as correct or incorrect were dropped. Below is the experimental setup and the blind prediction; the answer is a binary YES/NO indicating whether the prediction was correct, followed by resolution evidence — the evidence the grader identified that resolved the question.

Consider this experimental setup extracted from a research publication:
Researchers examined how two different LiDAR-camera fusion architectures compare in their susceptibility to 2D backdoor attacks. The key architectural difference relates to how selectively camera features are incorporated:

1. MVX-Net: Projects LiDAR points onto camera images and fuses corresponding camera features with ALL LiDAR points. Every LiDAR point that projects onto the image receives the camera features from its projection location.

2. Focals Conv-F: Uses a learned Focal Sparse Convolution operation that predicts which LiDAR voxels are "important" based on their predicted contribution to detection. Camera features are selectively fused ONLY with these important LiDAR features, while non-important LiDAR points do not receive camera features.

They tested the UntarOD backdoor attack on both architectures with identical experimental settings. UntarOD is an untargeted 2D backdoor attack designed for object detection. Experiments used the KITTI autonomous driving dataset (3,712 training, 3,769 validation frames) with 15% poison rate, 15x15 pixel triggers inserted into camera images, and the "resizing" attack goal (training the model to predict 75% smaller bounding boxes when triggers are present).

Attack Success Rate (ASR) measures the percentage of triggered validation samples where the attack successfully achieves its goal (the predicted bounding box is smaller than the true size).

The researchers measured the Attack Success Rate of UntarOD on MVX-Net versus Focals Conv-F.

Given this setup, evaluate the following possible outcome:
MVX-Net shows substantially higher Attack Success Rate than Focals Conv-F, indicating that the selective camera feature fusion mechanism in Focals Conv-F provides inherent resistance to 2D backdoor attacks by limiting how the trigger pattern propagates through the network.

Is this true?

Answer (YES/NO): YES